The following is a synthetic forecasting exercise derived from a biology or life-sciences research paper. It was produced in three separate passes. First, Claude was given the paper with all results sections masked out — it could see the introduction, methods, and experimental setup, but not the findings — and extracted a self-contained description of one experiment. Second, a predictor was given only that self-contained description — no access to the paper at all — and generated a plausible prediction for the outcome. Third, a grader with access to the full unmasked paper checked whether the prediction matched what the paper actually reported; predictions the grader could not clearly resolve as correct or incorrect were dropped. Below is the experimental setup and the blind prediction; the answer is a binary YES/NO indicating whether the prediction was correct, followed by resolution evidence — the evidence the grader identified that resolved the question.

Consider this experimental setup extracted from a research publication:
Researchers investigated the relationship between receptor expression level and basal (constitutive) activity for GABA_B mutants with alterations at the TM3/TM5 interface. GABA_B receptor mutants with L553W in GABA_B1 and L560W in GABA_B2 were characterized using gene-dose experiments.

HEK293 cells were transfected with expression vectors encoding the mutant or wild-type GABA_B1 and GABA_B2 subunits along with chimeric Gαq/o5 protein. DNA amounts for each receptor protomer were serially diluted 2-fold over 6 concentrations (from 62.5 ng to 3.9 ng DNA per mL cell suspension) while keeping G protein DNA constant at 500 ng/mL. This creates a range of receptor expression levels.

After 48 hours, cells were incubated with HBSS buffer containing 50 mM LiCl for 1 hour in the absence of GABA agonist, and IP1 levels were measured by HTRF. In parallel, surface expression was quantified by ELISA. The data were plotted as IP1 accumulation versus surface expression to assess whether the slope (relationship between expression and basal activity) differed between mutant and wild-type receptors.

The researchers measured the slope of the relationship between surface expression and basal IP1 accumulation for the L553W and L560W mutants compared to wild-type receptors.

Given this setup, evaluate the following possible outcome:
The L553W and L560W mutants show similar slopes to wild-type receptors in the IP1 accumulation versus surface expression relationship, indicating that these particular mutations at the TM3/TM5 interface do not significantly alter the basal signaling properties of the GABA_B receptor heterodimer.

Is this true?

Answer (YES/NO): NO